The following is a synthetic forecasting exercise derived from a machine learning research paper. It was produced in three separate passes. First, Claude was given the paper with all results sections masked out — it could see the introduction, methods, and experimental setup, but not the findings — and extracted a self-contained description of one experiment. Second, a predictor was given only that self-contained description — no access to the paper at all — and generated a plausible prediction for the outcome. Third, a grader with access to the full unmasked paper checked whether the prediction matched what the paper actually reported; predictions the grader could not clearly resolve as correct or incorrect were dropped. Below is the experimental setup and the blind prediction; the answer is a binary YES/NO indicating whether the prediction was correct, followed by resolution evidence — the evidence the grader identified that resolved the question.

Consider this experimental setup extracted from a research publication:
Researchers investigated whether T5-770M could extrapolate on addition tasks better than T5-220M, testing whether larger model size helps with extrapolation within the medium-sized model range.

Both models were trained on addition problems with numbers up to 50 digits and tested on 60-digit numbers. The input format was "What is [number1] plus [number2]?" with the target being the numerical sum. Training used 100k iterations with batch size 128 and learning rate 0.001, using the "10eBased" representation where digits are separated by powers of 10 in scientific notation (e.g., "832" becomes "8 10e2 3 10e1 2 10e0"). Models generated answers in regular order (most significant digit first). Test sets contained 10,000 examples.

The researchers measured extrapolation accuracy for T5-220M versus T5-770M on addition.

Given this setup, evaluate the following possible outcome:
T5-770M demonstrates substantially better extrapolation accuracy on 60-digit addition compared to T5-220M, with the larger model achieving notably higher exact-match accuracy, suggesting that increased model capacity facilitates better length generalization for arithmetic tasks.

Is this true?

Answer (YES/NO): NO